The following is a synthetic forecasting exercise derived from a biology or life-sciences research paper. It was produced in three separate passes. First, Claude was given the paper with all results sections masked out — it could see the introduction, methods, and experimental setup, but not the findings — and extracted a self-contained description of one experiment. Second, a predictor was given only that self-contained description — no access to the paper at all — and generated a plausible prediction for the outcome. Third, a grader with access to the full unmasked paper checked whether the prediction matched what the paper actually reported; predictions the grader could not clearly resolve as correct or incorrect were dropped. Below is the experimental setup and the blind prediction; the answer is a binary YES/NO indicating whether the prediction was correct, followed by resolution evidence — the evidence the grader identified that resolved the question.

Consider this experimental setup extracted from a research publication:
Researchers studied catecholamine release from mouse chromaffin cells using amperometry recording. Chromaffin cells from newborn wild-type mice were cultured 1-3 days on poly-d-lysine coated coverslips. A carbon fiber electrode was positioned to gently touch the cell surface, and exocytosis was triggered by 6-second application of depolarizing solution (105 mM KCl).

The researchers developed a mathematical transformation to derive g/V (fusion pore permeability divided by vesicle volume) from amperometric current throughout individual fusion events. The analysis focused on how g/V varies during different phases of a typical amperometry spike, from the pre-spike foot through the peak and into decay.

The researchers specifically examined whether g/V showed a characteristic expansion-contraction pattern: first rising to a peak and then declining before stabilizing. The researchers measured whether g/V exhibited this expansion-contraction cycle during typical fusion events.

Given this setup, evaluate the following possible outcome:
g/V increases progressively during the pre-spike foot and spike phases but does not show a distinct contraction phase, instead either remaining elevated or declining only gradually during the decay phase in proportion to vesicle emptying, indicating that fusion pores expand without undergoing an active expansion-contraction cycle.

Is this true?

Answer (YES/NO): NO